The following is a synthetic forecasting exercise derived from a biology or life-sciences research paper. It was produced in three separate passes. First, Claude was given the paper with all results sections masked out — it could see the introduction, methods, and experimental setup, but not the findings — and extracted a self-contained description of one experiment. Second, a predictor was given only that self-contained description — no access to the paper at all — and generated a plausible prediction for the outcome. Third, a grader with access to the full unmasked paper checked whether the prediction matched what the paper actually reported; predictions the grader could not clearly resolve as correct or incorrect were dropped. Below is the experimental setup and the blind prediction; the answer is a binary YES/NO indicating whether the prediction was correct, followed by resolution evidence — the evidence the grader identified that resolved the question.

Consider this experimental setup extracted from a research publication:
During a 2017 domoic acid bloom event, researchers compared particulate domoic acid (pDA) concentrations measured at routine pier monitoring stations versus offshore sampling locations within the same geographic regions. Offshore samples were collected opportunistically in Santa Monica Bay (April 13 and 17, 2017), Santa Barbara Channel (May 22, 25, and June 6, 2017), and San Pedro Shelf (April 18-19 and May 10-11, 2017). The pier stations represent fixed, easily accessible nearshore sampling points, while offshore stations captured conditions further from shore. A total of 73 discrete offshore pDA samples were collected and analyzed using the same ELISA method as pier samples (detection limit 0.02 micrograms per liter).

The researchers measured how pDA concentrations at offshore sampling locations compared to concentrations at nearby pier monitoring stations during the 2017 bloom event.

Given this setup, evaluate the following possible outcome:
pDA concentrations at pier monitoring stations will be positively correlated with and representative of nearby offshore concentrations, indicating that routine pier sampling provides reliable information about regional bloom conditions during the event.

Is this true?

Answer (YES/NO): NO